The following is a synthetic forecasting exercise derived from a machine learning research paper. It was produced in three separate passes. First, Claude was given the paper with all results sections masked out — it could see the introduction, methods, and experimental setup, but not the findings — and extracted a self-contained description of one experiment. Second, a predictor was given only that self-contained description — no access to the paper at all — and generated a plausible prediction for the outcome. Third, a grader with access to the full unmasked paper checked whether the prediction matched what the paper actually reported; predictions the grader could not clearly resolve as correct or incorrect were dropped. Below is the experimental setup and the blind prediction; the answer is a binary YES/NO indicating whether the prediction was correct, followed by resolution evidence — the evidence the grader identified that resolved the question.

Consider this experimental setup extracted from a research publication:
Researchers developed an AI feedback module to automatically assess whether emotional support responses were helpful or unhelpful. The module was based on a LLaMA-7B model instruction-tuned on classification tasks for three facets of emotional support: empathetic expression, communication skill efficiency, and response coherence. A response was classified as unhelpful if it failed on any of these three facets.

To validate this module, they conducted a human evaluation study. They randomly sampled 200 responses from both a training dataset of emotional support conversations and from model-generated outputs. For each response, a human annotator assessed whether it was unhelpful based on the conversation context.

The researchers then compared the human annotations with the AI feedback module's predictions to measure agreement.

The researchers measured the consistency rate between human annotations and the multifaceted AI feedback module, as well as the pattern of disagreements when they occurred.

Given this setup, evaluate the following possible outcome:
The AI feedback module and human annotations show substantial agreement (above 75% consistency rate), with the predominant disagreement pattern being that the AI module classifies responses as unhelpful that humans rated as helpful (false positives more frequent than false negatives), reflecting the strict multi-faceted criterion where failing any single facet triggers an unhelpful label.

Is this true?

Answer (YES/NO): YES